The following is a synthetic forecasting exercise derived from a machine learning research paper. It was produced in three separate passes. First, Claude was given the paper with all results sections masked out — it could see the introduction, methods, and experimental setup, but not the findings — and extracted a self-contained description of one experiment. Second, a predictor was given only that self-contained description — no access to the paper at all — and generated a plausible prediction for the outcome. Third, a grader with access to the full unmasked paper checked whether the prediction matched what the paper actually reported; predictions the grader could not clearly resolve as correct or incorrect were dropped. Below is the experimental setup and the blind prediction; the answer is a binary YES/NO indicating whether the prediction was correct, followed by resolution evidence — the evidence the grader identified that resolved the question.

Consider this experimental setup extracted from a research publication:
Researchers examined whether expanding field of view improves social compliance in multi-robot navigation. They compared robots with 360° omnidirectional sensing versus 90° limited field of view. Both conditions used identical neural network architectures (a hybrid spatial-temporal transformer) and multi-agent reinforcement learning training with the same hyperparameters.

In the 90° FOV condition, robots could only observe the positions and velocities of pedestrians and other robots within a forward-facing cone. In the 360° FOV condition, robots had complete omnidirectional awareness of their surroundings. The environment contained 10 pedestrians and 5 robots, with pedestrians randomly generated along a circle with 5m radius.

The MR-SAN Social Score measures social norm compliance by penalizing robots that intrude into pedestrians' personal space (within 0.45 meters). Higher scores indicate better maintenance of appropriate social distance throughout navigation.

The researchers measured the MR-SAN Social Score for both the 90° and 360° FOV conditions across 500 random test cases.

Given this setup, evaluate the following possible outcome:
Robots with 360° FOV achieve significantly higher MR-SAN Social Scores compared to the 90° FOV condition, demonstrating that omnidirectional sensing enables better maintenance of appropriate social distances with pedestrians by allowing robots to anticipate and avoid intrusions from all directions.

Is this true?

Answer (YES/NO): YES